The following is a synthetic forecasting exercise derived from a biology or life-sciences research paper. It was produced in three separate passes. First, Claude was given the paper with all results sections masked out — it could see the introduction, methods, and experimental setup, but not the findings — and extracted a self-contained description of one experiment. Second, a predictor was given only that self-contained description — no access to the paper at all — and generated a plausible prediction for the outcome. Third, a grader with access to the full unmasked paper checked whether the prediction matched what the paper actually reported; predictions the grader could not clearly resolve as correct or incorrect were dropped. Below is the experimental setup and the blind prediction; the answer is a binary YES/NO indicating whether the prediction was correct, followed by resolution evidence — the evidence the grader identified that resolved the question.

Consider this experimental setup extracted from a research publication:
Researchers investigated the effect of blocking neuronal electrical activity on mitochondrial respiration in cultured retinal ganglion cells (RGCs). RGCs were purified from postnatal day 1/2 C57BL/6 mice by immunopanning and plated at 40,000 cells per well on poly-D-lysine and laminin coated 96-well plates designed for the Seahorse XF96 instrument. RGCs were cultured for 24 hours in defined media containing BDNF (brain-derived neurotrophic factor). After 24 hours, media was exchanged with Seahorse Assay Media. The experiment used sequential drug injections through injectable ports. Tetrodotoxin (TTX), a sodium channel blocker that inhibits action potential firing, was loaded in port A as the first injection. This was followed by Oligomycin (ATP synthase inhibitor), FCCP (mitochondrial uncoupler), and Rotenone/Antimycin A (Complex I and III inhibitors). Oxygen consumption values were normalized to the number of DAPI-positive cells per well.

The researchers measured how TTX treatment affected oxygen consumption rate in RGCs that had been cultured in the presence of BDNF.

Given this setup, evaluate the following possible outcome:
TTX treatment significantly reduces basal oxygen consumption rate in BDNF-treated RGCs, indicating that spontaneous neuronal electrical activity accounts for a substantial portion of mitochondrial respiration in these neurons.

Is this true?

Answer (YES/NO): NO